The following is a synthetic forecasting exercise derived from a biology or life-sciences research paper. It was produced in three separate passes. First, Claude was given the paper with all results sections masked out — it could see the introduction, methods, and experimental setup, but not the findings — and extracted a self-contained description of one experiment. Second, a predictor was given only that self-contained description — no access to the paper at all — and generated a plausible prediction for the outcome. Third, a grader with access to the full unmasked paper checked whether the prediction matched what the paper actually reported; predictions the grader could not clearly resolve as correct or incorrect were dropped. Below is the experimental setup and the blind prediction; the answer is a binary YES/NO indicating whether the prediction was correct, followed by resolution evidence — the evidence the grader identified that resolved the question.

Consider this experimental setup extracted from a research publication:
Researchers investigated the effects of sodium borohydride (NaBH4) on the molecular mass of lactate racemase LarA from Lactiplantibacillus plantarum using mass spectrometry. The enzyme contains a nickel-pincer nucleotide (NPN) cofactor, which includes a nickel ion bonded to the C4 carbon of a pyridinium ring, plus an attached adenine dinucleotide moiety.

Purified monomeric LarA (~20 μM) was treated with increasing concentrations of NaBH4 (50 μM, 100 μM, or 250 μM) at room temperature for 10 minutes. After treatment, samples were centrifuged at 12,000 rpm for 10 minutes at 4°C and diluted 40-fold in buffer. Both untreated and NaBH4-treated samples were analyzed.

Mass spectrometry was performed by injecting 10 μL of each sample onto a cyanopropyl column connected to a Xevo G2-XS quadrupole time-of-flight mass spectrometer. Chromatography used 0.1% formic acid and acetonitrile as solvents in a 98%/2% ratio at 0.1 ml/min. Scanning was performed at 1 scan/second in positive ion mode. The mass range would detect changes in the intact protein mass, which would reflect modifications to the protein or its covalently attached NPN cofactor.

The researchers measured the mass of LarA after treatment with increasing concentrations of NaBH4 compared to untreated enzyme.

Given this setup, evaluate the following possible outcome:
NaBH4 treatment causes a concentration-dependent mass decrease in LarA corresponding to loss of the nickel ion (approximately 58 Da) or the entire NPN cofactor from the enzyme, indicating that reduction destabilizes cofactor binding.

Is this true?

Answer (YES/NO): YES